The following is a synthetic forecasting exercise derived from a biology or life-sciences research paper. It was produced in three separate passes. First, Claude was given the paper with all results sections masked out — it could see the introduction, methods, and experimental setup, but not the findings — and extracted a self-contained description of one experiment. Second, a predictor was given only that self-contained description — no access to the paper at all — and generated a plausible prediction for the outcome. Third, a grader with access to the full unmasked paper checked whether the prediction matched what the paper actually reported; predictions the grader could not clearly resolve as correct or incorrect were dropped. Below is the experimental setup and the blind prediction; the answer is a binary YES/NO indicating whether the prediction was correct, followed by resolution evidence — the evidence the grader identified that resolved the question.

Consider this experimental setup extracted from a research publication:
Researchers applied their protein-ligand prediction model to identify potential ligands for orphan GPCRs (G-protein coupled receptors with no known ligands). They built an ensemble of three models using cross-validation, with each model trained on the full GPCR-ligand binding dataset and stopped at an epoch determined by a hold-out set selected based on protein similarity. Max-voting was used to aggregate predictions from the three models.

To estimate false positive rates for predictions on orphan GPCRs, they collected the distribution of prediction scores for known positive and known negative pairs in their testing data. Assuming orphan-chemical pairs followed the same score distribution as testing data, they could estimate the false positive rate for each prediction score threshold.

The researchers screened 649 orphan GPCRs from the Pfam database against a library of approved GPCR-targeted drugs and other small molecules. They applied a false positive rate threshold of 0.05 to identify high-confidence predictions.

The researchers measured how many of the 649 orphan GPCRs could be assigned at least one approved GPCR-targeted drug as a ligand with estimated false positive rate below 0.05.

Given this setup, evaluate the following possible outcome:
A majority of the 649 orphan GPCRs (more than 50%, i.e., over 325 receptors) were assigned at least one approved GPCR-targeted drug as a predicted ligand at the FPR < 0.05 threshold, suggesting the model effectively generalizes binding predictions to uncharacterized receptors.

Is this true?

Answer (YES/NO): NO